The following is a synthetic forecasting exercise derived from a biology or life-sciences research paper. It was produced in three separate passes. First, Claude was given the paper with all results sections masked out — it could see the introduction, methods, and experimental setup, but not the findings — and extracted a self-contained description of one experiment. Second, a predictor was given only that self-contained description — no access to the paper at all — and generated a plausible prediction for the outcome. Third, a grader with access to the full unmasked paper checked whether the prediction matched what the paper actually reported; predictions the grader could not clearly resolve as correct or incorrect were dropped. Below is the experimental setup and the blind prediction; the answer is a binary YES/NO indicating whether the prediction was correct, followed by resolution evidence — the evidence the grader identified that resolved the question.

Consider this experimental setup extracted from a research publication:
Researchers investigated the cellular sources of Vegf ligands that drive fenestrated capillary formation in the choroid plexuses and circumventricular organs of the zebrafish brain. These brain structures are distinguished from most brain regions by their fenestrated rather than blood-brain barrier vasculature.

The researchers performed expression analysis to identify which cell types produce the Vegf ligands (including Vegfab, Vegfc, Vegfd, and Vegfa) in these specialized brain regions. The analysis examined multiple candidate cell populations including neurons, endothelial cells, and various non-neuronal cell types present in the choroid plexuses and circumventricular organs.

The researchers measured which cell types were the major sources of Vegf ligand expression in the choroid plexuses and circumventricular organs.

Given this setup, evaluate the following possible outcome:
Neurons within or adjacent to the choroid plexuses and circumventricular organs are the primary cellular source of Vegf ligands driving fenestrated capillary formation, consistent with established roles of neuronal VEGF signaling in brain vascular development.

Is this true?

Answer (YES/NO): NO